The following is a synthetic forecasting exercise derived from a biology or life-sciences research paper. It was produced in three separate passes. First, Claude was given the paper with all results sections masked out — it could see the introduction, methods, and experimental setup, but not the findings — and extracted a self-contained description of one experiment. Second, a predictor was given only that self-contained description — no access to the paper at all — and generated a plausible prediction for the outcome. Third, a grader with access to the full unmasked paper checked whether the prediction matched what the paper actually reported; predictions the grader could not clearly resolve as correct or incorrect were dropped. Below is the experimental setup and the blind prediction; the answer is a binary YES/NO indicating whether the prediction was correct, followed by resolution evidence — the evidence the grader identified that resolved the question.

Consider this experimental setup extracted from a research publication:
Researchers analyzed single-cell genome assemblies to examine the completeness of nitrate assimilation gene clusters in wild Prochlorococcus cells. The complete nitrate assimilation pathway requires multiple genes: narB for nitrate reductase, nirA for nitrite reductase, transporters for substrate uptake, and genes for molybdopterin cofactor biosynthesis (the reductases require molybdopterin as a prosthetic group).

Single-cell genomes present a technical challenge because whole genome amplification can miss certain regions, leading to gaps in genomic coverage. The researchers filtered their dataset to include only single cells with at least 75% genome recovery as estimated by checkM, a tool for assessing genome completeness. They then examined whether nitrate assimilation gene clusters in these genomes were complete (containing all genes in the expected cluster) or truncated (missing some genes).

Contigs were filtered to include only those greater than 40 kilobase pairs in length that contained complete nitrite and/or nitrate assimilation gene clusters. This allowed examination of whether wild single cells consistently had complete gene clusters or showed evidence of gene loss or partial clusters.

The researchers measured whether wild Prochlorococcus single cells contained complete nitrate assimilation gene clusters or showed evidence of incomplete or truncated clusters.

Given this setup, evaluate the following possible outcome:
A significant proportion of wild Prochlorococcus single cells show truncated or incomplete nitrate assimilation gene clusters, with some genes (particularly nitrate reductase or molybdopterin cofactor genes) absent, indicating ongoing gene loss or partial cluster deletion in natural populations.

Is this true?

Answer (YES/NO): NO